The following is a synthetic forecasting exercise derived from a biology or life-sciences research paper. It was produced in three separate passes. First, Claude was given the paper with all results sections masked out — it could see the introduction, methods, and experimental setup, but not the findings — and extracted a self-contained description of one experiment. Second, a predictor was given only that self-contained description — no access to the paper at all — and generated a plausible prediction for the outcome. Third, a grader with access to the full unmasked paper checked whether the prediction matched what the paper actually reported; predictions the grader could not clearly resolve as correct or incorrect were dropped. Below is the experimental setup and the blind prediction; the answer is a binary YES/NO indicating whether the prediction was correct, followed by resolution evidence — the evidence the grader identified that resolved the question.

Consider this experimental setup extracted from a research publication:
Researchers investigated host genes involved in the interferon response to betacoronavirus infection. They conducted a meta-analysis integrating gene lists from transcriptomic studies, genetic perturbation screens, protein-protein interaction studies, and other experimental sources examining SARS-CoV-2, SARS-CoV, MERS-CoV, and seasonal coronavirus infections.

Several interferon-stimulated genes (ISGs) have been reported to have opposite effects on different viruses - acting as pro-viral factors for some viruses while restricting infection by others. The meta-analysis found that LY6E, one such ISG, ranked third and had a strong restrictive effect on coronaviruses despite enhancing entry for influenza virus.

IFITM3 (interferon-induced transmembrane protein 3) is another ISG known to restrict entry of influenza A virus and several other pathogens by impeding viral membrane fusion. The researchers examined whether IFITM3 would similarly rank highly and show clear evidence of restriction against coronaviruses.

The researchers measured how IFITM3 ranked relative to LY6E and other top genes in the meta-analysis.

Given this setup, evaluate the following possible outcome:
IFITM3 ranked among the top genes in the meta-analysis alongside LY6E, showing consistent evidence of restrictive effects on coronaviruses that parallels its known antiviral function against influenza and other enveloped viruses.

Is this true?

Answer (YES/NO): NO